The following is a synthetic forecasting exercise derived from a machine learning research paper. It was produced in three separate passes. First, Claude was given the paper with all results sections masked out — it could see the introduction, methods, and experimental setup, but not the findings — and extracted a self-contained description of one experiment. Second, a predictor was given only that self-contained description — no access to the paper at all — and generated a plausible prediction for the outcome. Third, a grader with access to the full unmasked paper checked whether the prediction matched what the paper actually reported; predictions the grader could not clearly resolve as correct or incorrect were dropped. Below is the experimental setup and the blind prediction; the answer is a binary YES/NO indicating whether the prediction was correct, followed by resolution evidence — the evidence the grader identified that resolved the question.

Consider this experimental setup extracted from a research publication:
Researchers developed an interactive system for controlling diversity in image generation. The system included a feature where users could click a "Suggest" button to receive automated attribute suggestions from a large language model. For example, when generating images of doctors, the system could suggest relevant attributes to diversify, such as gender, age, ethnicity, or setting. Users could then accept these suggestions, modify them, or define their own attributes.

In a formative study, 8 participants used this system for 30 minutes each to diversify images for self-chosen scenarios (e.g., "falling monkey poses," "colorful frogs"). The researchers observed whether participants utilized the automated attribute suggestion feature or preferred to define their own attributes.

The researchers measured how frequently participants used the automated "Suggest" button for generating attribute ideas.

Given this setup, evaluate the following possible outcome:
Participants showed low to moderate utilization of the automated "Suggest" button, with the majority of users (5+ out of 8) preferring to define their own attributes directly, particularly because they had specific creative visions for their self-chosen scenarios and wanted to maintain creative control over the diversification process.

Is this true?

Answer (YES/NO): NO